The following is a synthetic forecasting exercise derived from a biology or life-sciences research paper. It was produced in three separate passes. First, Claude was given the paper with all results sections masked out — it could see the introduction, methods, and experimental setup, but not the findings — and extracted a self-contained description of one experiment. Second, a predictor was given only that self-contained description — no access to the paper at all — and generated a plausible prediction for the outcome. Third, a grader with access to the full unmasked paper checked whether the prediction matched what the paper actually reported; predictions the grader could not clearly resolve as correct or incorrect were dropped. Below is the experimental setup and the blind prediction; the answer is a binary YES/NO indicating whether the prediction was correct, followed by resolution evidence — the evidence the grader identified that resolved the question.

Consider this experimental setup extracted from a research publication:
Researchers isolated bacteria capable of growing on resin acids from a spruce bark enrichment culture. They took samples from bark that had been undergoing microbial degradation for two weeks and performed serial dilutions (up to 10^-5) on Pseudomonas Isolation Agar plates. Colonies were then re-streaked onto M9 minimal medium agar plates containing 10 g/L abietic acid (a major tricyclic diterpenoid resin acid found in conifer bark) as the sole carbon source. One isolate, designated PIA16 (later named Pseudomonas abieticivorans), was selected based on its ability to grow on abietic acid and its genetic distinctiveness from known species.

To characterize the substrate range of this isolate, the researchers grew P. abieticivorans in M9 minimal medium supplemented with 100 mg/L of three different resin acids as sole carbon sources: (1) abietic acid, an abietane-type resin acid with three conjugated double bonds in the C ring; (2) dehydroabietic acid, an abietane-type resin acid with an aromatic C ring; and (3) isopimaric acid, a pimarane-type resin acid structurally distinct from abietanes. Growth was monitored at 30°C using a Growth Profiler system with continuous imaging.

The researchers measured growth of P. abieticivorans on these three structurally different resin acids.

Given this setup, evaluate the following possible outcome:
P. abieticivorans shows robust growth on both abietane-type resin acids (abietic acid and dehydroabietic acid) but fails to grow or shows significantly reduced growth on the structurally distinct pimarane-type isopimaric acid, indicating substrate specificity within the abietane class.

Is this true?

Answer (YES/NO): NO